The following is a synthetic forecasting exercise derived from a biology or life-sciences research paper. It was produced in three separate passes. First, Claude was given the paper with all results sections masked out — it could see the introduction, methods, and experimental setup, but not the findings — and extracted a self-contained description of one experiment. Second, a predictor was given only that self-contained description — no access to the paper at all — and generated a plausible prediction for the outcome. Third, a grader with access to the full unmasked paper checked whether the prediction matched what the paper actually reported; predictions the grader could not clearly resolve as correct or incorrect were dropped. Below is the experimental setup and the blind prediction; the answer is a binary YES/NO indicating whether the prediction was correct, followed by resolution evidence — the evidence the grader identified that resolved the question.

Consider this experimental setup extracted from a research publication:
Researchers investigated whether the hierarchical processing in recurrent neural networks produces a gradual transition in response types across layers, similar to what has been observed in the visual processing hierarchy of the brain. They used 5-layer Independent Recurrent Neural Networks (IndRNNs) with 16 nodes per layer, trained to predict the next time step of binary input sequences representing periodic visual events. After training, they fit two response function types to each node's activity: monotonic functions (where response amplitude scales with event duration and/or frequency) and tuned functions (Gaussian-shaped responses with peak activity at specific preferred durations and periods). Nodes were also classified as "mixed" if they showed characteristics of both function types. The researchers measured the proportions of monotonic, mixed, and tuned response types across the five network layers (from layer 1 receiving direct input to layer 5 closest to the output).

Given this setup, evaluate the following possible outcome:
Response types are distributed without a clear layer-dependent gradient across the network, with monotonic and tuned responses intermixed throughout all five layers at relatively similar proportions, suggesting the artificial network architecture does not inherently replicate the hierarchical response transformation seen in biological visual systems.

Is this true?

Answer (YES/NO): NO